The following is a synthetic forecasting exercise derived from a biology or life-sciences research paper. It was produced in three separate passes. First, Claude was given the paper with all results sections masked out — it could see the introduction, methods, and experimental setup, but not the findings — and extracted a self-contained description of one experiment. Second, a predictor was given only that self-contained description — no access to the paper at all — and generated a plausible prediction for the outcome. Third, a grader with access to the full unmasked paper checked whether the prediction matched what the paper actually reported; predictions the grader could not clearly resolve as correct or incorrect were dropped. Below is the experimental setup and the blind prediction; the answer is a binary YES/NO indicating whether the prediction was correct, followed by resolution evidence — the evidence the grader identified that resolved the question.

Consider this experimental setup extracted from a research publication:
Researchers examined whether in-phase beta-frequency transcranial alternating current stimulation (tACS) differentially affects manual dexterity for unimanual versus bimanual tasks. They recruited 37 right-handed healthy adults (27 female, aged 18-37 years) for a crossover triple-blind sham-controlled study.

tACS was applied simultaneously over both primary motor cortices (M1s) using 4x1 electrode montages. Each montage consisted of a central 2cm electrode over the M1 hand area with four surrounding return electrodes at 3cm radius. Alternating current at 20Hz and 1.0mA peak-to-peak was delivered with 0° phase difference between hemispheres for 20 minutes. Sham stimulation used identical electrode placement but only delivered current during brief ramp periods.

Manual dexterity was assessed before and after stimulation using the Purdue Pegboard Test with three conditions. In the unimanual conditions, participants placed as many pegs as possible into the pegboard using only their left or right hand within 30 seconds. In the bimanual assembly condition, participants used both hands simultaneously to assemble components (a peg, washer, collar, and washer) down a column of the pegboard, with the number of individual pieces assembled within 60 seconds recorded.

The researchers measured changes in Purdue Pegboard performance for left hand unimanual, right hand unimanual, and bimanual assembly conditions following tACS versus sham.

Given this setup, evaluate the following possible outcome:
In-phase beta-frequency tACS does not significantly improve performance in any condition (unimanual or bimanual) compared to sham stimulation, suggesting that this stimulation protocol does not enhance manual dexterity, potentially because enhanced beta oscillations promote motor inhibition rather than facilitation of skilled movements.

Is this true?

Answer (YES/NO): NO